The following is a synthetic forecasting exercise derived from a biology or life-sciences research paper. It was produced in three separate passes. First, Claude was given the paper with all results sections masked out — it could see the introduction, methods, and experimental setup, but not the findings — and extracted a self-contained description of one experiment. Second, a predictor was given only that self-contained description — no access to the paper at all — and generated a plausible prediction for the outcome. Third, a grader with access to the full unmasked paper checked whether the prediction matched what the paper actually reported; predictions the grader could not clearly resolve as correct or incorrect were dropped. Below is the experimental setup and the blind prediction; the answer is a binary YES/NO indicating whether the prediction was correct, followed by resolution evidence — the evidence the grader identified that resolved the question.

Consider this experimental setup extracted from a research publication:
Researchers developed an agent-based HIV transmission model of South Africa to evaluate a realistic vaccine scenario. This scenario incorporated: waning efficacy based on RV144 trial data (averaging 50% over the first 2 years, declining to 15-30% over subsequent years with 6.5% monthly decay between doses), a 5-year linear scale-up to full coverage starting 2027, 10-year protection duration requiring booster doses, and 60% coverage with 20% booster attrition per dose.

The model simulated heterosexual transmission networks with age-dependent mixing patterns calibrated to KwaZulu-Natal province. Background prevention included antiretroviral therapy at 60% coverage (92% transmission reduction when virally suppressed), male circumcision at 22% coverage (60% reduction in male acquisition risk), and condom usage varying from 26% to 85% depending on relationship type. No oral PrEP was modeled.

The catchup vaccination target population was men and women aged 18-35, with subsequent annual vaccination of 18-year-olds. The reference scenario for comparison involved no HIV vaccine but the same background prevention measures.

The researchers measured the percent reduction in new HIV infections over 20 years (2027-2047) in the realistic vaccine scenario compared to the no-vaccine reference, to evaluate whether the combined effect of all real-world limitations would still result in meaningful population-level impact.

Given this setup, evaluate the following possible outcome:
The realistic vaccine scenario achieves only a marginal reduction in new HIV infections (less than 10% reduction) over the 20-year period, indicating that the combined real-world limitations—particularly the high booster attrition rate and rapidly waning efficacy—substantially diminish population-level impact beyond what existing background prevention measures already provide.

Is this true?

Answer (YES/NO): NO